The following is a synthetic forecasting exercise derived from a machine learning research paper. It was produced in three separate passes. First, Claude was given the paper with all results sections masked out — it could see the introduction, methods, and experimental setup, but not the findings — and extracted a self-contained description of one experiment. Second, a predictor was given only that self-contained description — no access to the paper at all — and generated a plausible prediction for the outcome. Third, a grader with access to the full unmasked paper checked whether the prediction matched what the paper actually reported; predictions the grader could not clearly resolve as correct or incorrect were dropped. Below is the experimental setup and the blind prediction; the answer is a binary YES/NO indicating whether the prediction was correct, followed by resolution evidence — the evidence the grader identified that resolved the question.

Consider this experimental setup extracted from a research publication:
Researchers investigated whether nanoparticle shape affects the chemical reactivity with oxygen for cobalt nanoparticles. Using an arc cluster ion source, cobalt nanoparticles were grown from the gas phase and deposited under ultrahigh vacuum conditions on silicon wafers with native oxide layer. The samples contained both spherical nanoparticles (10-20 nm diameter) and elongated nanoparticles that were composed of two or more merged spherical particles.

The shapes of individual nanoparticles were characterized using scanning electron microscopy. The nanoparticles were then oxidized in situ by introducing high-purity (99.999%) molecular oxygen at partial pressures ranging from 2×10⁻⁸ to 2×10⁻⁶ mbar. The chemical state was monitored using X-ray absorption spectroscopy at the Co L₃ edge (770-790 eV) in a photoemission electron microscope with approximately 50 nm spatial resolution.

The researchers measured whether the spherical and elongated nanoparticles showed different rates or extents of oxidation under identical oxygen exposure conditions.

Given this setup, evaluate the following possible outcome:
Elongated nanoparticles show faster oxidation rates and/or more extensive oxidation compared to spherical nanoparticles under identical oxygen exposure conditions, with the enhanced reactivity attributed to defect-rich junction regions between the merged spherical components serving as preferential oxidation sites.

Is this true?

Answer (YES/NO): NO